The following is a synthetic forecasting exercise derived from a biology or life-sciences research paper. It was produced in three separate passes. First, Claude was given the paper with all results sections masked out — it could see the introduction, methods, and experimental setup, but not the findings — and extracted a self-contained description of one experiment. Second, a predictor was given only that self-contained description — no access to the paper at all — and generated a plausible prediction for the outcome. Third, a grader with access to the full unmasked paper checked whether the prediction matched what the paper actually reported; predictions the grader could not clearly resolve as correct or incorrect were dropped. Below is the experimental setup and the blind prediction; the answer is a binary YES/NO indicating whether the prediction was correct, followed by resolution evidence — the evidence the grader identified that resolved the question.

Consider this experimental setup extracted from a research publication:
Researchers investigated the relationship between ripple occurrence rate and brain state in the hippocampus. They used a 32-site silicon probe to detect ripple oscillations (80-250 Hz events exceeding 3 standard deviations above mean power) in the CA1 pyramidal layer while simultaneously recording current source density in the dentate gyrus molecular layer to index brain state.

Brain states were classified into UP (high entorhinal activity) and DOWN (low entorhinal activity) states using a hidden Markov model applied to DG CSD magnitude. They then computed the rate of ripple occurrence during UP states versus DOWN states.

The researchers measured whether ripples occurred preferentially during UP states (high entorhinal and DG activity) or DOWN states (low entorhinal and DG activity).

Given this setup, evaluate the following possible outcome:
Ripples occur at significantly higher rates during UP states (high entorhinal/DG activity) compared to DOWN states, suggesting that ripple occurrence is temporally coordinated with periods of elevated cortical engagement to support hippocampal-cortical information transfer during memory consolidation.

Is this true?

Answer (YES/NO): YES